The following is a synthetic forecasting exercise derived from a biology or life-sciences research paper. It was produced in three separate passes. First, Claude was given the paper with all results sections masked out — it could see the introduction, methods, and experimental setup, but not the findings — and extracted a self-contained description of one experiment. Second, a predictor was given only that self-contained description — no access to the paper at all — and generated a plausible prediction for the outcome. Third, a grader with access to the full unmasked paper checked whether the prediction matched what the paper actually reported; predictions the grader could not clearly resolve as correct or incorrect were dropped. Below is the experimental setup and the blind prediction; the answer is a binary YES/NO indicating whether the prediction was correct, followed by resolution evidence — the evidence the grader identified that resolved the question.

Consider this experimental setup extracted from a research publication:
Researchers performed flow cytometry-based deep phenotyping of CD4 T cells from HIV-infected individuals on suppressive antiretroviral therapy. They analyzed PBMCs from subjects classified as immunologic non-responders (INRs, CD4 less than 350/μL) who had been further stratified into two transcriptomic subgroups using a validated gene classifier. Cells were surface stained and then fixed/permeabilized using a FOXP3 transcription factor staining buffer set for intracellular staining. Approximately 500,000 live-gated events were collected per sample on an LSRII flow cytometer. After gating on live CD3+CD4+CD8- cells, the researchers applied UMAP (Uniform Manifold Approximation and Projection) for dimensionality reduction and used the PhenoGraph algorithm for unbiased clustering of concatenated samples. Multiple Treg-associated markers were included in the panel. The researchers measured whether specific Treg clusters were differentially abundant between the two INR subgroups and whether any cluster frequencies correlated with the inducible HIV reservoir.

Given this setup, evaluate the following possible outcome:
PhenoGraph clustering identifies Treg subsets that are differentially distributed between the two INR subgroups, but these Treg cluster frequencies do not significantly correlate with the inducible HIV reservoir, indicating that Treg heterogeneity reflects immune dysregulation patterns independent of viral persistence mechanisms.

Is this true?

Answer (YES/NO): NO